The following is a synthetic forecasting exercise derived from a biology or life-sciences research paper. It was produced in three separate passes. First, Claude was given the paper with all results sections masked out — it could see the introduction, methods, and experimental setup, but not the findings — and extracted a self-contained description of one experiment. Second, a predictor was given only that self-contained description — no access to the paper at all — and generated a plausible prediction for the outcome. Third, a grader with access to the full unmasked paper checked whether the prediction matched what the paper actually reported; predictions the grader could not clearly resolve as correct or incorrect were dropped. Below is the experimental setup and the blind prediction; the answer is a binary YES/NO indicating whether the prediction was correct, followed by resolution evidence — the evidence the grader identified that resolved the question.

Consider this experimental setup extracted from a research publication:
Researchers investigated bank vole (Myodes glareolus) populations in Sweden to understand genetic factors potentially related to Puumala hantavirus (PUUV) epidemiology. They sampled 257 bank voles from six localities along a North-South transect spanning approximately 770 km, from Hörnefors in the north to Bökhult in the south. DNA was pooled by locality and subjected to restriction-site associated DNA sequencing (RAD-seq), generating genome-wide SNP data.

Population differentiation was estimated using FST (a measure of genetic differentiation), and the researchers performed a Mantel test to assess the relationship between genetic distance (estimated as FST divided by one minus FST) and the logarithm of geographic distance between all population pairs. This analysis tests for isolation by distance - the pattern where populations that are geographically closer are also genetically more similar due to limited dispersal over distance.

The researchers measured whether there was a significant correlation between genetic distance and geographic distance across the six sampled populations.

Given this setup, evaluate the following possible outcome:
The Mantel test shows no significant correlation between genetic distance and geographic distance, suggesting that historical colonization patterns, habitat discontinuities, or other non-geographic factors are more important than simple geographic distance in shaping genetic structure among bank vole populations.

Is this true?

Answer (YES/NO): NO